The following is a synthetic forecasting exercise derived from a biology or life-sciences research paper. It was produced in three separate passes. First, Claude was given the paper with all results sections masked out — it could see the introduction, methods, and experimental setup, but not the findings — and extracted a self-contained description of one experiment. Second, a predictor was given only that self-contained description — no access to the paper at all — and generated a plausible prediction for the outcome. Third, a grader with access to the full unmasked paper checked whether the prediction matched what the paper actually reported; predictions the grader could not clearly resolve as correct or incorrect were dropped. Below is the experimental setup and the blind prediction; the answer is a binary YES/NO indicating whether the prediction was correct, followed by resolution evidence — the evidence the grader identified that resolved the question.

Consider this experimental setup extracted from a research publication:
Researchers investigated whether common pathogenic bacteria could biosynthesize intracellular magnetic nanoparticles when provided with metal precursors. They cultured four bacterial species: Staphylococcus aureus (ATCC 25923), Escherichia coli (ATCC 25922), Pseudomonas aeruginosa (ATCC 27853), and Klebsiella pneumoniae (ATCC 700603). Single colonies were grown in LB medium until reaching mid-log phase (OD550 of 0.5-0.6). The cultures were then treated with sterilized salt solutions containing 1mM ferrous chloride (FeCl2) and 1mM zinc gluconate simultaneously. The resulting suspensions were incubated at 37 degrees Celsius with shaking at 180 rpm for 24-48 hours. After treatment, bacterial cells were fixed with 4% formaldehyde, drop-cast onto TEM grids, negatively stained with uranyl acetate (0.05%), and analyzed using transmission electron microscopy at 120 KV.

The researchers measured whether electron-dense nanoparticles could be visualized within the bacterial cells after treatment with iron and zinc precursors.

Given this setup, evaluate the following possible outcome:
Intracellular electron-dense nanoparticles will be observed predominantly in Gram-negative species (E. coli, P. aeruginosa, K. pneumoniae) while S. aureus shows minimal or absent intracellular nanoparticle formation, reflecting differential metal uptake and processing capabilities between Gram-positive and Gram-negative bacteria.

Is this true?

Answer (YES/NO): NO